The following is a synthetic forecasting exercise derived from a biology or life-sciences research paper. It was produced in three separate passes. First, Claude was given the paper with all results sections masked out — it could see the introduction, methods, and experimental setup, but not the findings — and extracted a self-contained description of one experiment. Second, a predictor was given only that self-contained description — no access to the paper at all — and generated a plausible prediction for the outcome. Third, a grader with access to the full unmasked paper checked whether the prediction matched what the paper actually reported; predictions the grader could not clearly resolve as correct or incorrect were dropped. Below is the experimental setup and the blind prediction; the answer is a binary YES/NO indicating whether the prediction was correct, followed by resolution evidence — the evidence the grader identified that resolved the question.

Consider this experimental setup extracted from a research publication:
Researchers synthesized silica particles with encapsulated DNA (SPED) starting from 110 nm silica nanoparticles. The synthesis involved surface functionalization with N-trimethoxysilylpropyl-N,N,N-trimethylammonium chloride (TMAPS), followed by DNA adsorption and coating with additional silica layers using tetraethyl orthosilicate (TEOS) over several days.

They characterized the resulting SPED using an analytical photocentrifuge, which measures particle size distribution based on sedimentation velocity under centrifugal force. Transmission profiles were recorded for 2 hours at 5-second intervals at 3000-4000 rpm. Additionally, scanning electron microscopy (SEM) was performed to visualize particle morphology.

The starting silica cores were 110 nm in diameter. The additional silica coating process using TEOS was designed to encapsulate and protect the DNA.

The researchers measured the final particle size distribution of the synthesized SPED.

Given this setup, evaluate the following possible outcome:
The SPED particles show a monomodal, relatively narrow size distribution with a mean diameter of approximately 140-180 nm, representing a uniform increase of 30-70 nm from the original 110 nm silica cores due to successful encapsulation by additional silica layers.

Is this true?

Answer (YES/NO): NO